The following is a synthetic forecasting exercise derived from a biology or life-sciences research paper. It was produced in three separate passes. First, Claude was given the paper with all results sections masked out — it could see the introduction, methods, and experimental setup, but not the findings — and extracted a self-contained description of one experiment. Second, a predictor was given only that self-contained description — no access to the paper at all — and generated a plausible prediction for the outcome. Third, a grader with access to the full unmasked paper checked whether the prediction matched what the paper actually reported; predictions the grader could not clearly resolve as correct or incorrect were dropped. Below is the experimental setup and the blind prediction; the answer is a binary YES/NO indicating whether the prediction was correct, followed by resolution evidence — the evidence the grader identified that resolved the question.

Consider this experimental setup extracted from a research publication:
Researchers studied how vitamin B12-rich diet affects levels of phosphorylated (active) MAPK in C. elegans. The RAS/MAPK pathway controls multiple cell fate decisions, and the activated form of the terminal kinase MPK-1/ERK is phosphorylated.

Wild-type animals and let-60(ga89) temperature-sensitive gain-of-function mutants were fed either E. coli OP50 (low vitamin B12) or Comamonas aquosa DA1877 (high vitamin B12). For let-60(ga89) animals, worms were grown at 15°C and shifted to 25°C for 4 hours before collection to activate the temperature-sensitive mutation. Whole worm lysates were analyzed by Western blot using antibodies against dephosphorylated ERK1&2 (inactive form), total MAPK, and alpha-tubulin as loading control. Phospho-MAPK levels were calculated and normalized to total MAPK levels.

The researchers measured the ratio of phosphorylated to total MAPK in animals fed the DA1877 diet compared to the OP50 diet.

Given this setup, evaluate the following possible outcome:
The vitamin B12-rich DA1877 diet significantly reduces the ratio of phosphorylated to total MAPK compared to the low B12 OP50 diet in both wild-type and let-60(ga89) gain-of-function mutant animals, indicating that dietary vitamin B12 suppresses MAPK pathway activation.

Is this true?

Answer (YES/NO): NO